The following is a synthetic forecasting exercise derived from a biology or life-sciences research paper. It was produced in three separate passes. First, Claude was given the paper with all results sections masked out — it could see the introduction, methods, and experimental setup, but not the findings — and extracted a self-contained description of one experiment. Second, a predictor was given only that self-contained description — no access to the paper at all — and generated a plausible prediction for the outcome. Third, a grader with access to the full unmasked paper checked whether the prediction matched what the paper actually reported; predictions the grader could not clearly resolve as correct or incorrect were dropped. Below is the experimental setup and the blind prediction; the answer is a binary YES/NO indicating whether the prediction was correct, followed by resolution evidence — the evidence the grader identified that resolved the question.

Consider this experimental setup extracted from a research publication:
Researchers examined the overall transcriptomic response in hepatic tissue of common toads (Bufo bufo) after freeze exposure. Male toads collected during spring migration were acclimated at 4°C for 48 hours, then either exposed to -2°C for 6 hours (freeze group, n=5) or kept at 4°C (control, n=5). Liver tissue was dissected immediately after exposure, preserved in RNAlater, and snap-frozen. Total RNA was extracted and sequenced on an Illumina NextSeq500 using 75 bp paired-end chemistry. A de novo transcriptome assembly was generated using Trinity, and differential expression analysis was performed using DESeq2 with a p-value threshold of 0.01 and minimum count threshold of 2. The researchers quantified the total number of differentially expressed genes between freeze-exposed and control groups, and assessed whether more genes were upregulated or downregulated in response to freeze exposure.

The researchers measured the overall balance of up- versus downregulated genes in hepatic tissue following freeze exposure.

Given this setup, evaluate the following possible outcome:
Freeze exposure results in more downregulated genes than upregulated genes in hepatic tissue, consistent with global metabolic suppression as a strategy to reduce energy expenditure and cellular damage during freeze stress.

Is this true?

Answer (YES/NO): NO